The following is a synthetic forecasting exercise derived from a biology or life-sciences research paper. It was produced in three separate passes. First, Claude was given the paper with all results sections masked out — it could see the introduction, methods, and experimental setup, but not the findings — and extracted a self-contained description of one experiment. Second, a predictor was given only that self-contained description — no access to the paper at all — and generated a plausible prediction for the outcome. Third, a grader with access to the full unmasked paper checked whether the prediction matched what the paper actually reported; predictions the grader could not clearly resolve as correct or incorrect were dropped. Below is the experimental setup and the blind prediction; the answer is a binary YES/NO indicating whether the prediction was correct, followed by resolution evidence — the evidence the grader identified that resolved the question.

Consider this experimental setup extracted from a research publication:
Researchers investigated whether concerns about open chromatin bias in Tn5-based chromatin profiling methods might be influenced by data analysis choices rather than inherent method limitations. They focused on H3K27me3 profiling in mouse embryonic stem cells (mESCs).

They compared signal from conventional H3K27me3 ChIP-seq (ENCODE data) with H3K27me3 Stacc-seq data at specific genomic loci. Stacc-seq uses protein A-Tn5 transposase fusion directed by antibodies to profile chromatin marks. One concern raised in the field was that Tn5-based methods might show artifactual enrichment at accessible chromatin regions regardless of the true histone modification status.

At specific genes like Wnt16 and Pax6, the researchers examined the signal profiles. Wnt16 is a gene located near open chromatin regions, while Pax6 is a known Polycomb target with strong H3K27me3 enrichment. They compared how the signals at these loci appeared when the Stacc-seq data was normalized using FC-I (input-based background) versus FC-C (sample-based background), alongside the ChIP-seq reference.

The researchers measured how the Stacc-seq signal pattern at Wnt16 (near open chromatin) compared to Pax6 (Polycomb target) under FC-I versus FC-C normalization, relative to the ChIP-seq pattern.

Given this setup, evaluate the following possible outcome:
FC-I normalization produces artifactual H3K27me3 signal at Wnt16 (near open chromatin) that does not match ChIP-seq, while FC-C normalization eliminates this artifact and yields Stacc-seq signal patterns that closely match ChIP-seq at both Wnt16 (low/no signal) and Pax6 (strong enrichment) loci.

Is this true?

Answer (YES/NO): NO